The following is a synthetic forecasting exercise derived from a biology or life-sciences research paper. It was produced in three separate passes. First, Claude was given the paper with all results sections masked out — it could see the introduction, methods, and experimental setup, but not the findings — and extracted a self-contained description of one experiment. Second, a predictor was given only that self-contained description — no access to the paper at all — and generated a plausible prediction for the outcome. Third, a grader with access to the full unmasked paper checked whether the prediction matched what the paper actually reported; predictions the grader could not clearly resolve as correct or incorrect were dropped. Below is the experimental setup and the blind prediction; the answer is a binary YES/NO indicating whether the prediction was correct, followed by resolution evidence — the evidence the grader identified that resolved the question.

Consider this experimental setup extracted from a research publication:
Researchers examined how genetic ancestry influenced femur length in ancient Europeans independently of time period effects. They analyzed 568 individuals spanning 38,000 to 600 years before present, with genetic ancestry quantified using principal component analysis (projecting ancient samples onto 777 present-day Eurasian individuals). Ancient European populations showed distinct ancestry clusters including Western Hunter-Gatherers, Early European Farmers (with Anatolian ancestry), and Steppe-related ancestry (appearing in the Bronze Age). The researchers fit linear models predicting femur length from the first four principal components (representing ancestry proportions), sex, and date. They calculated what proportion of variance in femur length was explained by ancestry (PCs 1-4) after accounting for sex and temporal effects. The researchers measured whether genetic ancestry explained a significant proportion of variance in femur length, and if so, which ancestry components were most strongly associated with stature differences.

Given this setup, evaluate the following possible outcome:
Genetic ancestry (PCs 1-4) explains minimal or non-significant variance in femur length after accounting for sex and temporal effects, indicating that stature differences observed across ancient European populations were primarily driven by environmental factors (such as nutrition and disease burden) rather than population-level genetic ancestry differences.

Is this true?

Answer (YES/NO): NO